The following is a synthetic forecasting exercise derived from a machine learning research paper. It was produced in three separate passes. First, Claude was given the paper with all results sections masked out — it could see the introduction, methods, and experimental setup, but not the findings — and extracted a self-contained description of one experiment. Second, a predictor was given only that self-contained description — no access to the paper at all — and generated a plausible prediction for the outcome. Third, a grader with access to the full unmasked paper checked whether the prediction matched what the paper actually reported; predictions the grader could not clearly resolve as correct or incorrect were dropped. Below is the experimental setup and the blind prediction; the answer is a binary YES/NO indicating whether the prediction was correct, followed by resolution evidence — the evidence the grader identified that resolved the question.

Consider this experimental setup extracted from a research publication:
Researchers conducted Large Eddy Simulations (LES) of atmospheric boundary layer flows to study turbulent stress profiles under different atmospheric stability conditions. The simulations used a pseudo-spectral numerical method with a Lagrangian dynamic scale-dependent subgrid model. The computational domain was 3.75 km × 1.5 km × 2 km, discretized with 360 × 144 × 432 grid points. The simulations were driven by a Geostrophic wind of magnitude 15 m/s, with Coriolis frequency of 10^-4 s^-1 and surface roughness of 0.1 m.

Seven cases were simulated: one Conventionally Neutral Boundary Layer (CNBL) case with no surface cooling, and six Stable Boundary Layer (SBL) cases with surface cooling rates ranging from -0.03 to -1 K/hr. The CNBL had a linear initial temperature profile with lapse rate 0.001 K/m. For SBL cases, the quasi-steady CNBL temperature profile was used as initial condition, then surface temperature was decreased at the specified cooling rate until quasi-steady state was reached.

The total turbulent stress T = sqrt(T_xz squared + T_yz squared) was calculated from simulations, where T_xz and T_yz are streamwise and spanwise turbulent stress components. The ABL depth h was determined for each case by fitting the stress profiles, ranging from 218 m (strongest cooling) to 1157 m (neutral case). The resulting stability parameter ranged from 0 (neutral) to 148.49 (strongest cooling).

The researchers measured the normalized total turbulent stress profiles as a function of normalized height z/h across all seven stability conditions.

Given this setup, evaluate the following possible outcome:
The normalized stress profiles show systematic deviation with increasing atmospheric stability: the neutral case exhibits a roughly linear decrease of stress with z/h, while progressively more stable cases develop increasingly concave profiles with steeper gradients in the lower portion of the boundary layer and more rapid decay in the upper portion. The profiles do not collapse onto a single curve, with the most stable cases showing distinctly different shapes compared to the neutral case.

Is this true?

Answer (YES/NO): NO